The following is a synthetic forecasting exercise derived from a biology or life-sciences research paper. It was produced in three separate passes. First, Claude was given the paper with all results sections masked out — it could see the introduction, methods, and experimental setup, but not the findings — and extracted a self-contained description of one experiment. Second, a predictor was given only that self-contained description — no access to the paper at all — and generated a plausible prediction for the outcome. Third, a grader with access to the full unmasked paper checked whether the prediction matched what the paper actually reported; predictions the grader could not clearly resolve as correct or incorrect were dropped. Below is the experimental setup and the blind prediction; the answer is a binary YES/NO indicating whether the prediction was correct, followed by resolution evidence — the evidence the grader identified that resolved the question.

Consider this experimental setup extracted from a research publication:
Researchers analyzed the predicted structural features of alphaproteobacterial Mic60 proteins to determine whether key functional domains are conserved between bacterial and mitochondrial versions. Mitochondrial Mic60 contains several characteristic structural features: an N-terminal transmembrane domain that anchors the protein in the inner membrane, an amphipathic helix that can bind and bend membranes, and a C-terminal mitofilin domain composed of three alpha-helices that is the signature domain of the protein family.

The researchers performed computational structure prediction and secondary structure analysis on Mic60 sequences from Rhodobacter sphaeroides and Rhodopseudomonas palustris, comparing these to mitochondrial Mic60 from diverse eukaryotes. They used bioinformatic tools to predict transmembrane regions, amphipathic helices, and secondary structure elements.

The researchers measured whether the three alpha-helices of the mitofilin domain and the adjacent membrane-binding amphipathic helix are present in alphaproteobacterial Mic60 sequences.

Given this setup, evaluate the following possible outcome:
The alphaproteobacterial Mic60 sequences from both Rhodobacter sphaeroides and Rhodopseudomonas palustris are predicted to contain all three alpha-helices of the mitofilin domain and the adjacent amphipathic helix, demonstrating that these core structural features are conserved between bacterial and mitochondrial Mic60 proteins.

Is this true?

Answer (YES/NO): YES